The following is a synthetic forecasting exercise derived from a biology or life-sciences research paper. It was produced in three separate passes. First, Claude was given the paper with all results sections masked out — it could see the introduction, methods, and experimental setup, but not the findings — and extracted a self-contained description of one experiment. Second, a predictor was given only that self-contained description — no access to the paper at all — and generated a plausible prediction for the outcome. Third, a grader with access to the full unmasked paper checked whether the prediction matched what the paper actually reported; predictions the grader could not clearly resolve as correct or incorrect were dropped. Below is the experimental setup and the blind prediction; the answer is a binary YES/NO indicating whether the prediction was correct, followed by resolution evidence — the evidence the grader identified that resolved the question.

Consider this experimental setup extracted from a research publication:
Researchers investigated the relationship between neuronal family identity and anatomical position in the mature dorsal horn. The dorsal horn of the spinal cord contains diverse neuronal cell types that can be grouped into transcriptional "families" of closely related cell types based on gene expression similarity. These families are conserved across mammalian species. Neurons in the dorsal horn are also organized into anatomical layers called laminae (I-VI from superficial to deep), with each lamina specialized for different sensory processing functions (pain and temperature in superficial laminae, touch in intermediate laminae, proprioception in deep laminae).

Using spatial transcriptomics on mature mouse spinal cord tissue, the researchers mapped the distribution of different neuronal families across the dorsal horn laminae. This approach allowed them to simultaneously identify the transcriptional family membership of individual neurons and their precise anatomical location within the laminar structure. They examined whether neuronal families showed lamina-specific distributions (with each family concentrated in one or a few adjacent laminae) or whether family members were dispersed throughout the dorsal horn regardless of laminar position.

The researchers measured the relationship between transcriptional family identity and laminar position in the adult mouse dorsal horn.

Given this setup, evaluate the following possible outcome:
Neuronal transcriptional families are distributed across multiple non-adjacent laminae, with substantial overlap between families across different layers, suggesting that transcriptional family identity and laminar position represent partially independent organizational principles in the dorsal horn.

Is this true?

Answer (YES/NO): NO